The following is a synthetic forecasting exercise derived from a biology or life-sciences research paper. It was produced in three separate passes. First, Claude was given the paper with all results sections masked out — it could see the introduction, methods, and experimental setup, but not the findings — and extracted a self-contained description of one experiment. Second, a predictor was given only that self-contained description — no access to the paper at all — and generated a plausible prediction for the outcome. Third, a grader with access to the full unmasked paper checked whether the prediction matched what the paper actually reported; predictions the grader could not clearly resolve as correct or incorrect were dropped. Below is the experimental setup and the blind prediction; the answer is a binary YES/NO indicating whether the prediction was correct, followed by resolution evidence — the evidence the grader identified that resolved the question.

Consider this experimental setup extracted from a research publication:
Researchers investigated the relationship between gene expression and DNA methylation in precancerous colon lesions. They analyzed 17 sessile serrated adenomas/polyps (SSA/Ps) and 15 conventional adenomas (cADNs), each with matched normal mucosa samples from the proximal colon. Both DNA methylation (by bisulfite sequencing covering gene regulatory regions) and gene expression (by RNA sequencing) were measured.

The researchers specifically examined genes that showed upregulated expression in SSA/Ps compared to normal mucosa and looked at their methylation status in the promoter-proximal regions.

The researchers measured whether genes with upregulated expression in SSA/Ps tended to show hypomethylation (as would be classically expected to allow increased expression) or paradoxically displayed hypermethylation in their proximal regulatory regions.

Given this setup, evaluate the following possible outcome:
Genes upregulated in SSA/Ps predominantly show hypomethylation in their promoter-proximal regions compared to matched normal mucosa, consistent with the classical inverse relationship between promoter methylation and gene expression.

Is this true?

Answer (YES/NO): NO